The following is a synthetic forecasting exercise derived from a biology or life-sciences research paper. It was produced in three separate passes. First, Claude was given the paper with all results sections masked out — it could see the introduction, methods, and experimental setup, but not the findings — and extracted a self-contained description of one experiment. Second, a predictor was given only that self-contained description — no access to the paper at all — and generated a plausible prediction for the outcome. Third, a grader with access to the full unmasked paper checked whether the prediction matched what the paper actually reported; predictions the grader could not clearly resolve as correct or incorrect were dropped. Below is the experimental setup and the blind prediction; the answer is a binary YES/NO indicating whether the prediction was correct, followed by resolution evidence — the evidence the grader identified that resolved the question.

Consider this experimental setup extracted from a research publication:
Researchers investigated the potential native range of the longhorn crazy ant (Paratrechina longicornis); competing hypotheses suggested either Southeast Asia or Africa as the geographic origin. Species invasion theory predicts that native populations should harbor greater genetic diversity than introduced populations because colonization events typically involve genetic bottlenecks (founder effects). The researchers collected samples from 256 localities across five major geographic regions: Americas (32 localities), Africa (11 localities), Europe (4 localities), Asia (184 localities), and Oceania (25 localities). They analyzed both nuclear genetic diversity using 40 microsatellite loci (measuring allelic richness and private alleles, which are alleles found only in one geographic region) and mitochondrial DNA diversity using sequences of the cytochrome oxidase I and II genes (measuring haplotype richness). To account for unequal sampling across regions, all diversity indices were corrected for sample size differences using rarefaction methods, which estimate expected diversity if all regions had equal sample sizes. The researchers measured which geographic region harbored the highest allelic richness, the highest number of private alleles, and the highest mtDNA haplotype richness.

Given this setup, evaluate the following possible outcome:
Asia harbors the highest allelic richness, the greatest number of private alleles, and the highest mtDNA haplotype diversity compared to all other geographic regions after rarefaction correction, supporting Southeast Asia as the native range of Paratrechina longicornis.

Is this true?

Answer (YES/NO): NO